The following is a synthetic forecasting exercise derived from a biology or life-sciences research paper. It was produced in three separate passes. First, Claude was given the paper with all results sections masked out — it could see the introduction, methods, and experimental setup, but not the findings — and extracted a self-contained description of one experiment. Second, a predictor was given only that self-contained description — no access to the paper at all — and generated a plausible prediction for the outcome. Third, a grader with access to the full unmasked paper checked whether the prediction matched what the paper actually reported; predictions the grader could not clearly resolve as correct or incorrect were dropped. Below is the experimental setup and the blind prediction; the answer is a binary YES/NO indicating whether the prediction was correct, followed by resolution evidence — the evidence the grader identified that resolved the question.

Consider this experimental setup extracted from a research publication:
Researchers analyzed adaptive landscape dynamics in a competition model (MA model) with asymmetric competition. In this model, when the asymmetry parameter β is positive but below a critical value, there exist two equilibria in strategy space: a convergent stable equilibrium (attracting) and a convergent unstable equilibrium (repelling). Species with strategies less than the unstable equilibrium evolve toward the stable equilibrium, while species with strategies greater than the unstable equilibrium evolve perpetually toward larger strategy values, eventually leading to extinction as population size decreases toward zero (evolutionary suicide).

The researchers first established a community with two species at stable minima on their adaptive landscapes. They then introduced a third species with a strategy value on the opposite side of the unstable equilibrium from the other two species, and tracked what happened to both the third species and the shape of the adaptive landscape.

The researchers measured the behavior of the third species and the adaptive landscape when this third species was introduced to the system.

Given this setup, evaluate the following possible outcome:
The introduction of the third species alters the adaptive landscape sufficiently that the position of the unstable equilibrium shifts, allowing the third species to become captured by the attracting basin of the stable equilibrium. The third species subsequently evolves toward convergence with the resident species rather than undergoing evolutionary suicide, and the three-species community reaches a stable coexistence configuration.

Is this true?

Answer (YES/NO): NO